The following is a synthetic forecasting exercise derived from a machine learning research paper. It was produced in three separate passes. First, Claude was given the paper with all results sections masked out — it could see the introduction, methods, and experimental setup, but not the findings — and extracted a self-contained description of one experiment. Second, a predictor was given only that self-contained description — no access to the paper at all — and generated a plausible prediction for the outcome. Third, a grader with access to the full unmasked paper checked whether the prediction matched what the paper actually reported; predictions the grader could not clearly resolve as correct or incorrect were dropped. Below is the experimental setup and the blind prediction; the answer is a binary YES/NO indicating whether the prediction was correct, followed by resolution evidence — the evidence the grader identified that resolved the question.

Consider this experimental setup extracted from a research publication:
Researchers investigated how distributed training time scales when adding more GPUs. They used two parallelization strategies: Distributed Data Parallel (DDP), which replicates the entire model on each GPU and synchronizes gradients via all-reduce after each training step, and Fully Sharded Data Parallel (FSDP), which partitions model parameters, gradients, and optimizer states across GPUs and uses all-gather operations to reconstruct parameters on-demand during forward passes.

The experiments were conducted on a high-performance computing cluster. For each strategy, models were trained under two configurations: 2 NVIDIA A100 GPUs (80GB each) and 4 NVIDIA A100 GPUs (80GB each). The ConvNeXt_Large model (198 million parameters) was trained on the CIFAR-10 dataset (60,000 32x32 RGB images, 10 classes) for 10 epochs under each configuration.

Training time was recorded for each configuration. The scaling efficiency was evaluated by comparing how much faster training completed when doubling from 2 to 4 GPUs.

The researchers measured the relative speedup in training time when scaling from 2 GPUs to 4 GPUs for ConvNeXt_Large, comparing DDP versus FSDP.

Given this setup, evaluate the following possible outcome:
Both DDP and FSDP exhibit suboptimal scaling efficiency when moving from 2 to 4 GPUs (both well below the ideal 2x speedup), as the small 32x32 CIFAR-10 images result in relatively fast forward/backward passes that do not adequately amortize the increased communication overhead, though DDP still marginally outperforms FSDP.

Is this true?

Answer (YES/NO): NO